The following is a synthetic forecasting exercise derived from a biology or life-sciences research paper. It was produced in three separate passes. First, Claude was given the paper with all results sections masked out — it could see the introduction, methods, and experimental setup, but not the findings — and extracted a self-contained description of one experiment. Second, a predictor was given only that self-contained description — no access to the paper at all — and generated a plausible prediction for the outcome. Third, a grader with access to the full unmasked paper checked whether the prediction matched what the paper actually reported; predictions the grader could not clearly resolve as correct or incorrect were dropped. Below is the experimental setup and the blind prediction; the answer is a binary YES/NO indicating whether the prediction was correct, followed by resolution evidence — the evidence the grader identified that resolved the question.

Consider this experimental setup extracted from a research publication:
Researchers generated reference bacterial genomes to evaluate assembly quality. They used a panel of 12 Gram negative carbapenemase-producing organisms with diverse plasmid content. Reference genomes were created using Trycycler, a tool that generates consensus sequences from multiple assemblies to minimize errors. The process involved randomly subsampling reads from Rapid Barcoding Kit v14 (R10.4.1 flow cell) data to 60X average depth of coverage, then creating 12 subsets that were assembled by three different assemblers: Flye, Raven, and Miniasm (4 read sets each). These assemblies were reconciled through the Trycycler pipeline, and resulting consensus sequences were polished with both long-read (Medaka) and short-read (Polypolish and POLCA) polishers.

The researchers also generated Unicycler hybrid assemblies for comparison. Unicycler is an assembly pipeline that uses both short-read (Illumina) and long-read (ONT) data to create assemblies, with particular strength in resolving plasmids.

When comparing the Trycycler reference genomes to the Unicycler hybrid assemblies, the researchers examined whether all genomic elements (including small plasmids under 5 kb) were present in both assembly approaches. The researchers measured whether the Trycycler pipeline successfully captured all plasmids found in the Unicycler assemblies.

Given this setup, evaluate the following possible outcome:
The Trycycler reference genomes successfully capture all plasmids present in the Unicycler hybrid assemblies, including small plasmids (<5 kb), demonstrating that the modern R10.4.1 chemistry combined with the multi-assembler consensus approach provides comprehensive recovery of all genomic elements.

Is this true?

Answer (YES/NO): NO